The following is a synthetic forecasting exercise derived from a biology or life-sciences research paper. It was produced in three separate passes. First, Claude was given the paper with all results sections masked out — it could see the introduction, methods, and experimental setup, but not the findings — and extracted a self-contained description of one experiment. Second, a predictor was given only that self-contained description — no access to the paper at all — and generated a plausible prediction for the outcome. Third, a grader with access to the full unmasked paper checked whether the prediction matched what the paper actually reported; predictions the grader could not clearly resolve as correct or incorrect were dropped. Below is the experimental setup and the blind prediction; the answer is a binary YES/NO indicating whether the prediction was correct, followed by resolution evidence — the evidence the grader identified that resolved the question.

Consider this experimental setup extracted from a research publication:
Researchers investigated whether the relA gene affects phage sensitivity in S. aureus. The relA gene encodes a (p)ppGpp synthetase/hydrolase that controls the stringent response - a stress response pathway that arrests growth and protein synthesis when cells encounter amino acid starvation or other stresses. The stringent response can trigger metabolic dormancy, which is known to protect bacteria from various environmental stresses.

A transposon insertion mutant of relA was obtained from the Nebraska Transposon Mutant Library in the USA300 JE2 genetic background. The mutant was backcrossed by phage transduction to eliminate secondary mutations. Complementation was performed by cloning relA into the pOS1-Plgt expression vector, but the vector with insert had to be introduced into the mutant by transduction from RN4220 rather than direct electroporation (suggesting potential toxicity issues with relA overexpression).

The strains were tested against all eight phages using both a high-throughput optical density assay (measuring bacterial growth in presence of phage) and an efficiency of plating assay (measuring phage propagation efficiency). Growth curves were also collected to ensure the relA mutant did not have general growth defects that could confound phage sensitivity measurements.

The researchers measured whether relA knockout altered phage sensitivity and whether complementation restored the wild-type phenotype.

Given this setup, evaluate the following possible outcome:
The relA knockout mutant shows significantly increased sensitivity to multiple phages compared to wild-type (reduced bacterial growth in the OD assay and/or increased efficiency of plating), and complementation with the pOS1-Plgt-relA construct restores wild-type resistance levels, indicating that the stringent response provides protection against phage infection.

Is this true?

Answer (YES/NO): NO